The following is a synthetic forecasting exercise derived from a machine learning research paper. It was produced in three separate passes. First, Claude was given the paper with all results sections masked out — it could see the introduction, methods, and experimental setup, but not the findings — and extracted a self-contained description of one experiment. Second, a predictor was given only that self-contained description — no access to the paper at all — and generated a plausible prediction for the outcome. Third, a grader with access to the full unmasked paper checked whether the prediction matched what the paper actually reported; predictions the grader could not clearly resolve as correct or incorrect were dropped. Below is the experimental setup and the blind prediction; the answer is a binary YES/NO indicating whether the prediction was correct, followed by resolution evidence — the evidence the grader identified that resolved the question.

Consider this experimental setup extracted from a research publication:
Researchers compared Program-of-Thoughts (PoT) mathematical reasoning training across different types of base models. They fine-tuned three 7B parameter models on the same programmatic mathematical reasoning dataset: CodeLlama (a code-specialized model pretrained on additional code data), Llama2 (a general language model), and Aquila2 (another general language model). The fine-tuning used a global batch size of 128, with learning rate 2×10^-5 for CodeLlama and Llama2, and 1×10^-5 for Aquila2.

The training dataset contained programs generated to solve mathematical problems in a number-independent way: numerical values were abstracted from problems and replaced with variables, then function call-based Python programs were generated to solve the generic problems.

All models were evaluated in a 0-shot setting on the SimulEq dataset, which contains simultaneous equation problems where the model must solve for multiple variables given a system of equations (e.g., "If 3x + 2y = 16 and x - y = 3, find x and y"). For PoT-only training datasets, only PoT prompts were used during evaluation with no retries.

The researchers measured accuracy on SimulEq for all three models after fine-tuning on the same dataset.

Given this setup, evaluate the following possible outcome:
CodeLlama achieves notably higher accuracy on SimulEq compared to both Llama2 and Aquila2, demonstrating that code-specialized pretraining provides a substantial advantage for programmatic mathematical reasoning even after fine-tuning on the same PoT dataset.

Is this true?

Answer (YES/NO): YES